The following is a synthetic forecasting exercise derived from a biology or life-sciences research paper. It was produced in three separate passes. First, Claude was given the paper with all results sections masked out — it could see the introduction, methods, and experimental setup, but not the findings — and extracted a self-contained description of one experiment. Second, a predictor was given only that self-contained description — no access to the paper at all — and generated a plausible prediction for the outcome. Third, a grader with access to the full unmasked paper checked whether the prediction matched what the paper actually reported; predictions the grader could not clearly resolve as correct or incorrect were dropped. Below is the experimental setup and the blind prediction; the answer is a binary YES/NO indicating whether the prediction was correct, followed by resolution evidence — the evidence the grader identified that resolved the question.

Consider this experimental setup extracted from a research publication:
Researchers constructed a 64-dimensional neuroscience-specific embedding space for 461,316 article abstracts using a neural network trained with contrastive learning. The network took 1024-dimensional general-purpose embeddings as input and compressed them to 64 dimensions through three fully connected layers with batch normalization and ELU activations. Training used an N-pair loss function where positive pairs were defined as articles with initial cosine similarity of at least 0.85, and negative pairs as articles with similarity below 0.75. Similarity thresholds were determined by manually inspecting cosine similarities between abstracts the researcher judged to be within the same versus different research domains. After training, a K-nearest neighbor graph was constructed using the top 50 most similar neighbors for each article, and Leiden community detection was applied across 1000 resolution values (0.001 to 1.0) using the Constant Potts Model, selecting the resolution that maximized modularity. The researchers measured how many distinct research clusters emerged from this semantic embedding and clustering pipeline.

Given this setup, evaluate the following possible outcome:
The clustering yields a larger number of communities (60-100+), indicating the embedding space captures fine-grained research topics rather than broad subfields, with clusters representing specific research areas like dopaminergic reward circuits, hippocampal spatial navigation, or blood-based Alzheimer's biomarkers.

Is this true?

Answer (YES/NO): NO